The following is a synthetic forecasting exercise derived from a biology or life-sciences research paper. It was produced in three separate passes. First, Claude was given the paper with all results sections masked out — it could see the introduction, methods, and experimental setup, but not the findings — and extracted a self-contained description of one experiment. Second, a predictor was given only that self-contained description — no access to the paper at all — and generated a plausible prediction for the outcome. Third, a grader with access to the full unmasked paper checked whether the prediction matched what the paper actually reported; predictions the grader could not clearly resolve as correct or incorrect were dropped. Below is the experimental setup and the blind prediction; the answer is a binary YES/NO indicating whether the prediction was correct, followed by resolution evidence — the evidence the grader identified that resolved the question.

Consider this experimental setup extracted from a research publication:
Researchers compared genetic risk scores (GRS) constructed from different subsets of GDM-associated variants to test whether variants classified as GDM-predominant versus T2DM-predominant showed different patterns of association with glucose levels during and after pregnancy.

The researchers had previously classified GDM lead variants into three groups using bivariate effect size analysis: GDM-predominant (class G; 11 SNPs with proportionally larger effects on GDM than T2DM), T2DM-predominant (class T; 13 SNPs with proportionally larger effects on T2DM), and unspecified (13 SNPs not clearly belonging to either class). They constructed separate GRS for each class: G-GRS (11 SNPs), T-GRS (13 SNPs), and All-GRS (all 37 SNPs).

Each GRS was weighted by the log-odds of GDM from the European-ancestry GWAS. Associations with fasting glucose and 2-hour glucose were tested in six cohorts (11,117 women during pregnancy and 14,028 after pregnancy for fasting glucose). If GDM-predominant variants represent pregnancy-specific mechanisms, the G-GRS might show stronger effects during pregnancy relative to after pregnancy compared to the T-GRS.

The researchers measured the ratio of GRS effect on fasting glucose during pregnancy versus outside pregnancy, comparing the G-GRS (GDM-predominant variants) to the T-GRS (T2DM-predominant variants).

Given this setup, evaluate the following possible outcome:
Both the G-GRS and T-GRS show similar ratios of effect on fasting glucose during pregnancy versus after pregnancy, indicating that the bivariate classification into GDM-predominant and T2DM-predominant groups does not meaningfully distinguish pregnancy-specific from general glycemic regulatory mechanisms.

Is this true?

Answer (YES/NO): NO